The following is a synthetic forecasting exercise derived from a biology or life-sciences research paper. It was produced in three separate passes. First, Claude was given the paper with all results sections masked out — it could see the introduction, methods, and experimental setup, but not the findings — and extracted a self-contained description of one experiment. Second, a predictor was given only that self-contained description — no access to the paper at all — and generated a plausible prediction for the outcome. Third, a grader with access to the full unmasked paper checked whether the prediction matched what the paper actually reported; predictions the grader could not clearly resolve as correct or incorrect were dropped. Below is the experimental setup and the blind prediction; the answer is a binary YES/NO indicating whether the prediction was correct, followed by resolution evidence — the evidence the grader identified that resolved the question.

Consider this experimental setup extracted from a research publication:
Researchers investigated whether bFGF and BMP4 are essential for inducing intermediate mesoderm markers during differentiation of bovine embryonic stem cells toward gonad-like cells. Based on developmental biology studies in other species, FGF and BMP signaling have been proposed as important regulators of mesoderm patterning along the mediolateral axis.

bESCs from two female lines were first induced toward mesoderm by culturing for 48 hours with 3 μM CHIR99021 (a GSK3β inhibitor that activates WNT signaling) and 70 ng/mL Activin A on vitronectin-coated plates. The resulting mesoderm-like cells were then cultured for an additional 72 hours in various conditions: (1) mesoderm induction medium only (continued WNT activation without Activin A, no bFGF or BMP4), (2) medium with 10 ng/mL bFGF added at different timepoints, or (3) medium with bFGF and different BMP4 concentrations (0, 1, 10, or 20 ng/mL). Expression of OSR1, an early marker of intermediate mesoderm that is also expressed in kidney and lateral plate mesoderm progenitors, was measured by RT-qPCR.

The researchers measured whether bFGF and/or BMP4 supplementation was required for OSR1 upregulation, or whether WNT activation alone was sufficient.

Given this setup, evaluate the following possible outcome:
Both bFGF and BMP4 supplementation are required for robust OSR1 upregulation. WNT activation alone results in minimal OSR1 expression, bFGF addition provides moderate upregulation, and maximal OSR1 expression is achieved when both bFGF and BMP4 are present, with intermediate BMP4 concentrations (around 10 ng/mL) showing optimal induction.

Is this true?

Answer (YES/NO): NO